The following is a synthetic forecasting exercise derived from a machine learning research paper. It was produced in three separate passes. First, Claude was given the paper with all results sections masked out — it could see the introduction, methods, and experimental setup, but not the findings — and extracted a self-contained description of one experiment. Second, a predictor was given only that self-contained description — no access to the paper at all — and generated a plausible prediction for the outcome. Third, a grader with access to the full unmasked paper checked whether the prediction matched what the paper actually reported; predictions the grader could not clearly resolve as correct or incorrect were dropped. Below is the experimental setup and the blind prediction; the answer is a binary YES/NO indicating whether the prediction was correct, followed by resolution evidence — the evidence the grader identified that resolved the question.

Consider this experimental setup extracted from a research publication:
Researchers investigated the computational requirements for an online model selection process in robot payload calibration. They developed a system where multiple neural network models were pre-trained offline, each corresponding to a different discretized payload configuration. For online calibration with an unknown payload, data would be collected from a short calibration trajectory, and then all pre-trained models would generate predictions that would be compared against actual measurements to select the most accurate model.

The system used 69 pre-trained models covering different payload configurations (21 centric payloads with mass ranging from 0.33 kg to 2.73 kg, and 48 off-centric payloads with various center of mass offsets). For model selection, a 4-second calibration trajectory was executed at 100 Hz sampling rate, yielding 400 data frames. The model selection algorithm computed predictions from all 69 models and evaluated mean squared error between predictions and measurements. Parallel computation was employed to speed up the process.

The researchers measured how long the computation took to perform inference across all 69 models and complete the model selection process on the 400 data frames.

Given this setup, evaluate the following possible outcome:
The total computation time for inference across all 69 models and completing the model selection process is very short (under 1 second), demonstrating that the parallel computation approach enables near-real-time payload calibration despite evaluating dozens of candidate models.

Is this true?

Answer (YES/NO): NO